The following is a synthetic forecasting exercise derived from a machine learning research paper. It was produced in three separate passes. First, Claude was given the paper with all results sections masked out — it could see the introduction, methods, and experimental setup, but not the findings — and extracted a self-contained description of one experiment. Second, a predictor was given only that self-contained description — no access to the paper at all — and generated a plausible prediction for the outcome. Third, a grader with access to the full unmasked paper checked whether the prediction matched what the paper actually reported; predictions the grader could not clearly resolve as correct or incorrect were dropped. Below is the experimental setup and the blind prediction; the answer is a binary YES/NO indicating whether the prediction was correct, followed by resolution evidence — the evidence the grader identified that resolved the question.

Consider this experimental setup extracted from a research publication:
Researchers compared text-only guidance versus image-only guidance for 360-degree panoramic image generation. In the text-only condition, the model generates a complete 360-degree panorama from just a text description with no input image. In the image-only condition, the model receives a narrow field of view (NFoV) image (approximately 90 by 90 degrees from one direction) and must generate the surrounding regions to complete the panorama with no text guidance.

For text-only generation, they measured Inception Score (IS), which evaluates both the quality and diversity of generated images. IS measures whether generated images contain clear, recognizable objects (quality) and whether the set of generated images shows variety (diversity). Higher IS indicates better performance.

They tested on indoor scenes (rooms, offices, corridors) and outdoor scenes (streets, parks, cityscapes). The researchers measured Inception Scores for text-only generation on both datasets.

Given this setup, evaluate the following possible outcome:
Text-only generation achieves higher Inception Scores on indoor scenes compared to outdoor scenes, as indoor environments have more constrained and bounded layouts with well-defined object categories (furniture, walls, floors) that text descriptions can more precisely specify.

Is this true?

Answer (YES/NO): YES